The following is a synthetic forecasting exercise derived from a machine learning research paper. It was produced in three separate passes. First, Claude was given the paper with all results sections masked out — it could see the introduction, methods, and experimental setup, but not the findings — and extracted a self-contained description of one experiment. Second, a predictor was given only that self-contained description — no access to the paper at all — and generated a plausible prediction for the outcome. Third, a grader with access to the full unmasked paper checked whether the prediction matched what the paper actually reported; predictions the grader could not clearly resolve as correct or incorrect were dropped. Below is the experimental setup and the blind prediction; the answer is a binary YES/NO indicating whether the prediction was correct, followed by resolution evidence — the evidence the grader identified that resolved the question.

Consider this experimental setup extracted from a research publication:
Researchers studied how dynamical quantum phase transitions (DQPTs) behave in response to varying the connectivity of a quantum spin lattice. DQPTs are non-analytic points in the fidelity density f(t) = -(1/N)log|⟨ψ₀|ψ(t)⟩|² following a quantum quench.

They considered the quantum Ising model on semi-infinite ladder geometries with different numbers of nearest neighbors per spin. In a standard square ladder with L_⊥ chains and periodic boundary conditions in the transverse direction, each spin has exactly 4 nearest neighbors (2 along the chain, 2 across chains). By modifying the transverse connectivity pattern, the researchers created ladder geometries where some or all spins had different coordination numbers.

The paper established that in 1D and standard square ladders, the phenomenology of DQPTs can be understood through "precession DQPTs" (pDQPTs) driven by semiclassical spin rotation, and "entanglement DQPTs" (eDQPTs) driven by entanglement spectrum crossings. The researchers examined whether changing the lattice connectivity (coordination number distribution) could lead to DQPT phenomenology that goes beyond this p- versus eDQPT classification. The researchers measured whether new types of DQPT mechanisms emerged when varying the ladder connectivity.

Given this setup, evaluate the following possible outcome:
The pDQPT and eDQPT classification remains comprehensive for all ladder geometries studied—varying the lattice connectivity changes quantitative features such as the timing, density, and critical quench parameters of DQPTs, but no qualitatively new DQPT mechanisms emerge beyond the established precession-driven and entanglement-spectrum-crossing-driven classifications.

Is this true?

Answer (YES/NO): NO